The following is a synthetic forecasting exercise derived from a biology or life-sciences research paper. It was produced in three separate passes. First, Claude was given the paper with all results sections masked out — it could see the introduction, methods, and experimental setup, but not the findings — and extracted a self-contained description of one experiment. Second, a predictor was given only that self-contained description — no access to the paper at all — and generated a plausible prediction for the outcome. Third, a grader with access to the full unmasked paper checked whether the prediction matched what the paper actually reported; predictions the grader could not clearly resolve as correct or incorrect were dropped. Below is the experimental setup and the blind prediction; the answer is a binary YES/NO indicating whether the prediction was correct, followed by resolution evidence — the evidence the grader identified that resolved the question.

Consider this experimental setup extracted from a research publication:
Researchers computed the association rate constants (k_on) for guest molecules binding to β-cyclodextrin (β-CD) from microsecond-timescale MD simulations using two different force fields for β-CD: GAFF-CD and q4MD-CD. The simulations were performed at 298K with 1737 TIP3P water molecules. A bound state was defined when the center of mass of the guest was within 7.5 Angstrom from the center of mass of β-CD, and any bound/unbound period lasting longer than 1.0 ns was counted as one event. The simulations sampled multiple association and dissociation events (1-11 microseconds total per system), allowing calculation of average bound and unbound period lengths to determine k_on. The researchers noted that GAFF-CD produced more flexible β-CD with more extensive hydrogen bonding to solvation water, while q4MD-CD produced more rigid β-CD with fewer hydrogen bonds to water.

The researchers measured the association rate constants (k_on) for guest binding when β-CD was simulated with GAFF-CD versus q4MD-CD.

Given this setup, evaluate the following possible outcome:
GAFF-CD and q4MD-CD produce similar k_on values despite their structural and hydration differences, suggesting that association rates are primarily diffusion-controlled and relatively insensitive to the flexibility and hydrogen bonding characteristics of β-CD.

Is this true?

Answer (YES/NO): NO